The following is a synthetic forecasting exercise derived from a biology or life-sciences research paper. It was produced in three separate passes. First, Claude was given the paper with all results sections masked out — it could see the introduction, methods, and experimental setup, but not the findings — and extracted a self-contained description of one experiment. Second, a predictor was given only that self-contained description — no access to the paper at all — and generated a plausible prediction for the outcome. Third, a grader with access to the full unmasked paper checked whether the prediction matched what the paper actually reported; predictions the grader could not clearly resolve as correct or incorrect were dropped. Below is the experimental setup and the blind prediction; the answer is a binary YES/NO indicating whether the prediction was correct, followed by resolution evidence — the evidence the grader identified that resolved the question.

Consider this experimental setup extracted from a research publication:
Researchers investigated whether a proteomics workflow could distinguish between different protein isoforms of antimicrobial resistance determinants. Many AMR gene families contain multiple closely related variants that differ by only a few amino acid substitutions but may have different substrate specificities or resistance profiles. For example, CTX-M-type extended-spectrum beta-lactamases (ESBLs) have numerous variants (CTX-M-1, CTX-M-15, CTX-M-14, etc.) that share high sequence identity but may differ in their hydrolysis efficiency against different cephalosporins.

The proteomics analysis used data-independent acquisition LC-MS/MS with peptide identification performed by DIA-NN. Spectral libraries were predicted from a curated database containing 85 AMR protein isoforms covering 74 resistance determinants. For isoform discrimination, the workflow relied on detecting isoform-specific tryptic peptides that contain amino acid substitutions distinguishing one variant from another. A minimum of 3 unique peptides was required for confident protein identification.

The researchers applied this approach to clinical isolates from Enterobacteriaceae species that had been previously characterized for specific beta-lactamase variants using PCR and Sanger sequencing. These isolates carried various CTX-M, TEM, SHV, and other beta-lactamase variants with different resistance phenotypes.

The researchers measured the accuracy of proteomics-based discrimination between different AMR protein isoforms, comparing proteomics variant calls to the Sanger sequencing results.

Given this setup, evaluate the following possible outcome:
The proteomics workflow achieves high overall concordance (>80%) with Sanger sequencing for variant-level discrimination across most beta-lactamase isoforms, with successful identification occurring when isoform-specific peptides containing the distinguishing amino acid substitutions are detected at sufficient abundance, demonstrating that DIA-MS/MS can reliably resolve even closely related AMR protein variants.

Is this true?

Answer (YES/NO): YES